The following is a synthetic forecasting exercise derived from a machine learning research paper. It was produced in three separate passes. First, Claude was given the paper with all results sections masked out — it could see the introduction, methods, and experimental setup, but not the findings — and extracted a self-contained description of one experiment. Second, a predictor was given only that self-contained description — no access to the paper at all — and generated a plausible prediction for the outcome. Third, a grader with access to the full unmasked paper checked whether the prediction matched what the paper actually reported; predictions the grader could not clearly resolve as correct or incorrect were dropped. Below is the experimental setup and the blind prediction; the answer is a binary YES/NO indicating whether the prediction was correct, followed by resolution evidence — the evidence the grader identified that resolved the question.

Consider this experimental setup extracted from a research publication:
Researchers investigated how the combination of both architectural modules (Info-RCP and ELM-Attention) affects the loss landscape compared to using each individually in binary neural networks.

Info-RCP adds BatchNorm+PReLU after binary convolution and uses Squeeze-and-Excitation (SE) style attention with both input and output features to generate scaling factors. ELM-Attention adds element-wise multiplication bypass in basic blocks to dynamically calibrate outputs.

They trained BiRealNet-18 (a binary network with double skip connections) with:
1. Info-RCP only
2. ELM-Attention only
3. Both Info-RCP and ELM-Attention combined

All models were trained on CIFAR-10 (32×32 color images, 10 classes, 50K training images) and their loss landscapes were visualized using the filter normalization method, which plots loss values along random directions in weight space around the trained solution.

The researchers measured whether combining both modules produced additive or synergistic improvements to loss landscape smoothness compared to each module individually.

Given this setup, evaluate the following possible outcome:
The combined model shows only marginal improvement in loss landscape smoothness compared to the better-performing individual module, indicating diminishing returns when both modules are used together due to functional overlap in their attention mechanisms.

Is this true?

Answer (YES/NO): NO